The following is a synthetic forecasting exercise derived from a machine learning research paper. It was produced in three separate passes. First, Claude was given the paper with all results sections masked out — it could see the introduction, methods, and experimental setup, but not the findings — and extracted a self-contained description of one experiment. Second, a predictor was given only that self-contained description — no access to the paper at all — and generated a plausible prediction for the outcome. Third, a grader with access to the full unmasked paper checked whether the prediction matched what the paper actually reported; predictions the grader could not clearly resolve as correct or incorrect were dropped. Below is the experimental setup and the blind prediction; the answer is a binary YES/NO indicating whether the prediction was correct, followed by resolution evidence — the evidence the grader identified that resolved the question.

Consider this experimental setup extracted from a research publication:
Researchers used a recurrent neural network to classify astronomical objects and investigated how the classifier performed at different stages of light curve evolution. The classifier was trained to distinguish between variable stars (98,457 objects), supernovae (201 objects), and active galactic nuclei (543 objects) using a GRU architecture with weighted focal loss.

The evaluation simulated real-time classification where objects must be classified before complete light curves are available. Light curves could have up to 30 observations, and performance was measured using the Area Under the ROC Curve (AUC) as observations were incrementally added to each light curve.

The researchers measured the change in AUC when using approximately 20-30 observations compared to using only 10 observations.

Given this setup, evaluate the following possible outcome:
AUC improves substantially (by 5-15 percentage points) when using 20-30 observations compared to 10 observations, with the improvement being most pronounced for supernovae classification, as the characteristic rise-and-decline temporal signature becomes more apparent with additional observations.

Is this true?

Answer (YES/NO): NO